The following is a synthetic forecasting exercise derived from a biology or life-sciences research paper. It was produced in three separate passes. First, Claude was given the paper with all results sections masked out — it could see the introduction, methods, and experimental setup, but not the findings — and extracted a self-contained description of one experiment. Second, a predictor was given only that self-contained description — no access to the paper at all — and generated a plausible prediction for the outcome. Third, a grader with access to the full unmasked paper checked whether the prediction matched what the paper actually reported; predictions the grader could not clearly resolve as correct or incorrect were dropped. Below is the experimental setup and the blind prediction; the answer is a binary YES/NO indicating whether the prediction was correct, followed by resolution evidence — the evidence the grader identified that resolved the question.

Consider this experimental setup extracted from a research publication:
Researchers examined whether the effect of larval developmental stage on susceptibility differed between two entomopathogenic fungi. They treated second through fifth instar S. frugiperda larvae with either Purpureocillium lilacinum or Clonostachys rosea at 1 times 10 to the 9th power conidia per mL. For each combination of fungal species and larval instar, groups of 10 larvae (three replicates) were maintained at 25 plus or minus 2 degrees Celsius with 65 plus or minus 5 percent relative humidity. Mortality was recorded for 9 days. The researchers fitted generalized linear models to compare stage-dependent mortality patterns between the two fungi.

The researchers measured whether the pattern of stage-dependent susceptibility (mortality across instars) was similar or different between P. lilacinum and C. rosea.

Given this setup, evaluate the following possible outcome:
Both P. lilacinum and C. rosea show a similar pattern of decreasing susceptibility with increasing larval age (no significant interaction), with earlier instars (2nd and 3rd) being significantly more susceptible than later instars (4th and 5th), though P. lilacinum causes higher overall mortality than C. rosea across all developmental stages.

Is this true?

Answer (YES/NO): NO